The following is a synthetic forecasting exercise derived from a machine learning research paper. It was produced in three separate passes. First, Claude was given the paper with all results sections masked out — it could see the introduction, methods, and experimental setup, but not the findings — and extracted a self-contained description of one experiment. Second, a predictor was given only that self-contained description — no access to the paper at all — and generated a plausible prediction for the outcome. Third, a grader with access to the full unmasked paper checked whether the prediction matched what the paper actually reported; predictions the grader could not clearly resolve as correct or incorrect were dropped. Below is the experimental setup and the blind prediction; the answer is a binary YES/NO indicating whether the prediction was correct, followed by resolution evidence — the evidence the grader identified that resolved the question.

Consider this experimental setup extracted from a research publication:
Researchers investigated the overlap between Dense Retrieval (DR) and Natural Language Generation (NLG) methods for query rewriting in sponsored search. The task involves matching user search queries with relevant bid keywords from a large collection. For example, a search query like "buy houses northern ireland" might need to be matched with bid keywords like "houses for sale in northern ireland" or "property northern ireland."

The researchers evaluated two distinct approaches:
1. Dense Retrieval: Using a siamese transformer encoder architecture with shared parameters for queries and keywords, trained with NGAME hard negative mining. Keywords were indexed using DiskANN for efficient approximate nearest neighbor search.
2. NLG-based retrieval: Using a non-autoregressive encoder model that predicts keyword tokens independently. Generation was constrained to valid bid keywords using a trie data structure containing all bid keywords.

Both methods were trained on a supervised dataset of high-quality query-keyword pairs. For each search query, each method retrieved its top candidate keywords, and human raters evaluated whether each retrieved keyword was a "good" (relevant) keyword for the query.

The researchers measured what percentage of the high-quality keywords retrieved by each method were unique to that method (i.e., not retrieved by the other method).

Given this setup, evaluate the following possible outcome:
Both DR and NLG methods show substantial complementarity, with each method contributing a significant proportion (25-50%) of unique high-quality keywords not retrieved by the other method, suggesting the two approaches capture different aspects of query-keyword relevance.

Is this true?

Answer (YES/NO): YES